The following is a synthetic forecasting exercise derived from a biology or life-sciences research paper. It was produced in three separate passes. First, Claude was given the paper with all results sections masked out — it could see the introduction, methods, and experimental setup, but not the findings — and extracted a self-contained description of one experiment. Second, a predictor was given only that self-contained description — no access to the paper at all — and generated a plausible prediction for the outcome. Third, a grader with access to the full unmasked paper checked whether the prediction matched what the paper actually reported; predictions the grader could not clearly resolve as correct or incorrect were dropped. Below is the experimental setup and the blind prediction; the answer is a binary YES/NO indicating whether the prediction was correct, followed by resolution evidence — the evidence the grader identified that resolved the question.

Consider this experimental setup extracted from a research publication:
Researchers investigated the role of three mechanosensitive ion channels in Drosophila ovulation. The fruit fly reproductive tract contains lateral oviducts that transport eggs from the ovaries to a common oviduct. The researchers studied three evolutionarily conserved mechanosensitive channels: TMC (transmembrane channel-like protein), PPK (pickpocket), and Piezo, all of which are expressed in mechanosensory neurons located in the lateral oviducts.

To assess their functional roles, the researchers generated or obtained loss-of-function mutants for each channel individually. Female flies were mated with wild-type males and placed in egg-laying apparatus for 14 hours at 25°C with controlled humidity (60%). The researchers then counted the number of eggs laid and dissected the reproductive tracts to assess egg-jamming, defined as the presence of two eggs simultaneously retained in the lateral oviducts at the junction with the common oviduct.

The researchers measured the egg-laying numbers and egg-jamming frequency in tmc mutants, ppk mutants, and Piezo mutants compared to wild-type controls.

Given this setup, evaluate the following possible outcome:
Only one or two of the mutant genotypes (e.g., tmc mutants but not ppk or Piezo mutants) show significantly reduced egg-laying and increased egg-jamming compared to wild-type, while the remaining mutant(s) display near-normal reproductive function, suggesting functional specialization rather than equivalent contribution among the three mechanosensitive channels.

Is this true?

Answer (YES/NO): NO